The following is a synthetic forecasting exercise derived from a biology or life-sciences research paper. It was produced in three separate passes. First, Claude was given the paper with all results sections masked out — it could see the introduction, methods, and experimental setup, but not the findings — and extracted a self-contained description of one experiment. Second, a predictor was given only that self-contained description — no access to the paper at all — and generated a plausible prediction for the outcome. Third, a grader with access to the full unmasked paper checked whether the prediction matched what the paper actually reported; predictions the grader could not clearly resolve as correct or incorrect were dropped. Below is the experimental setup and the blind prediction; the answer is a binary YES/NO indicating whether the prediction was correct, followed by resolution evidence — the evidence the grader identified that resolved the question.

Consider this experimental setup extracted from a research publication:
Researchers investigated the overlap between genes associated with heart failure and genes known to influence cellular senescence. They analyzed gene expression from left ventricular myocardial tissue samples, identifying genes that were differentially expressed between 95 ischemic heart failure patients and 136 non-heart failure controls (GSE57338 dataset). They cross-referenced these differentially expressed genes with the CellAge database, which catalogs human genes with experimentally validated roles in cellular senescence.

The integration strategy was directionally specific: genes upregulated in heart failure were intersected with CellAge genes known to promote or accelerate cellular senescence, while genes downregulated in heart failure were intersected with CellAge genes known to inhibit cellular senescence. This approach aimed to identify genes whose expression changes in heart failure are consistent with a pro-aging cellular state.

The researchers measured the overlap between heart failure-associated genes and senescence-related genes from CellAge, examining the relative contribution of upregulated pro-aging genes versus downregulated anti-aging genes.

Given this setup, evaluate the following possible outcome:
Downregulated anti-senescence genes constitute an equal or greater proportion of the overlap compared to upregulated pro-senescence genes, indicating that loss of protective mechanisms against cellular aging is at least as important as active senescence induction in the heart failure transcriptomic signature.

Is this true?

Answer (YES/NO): YES